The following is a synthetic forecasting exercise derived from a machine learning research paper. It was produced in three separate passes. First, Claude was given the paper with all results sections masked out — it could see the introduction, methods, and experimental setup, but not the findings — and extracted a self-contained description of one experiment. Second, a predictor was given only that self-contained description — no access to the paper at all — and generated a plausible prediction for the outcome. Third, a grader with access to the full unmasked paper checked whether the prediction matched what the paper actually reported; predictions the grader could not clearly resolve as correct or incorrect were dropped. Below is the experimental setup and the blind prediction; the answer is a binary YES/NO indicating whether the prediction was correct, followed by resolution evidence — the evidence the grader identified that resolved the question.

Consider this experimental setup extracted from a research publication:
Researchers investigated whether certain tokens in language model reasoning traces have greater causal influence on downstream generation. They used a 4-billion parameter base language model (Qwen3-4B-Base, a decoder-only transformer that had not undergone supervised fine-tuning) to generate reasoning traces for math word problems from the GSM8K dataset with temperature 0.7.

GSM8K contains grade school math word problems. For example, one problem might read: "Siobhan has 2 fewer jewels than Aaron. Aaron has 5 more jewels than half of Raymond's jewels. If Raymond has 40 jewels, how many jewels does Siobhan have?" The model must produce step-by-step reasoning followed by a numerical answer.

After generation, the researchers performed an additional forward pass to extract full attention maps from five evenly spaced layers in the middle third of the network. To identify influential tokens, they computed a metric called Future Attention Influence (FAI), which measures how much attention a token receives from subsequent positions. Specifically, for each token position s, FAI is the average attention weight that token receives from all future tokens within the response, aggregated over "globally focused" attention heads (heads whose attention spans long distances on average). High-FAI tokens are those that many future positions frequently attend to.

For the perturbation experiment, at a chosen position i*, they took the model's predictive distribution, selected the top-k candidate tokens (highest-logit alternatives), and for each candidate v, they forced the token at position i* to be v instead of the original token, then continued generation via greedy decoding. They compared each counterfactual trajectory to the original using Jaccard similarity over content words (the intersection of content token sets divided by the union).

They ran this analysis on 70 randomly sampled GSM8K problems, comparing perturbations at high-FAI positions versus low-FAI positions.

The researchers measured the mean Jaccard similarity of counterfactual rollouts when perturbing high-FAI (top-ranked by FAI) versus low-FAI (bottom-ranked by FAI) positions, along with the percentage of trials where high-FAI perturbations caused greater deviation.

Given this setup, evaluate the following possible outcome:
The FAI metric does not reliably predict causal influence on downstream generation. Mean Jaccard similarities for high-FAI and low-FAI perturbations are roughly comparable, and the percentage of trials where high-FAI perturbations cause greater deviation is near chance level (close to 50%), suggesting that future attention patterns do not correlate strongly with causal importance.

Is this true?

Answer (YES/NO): NO